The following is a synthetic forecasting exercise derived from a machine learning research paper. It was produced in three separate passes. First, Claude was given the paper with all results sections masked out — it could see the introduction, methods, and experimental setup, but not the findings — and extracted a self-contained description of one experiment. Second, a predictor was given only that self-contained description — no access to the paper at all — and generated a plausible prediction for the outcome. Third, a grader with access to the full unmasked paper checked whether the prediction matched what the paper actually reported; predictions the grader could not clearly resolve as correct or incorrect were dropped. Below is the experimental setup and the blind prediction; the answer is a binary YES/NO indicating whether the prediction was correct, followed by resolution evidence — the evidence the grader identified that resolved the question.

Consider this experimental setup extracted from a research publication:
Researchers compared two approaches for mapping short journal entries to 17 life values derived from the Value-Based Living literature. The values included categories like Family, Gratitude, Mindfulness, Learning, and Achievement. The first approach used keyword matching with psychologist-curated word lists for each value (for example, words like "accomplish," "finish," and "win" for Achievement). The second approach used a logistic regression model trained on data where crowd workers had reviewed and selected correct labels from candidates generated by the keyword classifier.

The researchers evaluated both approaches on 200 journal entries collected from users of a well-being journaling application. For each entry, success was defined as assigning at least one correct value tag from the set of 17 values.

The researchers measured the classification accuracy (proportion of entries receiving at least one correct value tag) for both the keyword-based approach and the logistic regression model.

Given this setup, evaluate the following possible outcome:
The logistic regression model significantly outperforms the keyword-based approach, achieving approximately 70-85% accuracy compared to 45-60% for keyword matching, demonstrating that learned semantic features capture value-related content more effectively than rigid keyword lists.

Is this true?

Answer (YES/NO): NO